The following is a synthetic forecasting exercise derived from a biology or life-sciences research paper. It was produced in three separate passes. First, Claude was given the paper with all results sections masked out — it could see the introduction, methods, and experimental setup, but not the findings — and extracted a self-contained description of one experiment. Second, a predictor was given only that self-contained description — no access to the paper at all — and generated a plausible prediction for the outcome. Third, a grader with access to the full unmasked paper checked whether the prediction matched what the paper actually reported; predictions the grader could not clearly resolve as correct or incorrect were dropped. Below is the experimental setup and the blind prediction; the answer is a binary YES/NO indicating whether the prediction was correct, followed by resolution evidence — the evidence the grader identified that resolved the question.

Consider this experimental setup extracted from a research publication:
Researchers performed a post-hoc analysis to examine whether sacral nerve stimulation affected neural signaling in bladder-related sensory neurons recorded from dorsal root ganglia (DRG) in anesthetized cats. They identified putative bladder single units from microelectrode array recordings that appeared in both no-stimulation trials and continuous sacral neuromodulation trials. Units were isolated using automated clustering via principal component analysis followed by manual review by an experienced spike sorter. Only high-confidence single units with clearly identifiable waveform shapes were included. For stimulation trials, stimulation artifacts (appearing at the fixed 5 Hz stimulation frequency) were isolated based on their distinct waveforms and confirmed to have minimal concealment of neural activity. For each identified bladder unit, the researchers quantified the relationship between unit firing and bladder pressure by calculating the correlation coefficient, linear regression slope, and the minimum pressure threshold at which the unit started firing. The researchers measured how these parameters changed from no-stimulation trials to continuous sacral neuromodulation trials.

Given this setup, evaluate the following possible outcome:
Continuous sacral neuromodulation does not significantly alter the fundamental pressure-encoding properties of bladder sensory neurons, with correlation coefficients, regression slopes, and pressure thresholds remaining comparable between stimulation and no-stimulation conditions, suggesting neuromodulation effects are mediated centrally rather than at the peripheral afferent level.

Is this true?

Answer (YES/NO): NO